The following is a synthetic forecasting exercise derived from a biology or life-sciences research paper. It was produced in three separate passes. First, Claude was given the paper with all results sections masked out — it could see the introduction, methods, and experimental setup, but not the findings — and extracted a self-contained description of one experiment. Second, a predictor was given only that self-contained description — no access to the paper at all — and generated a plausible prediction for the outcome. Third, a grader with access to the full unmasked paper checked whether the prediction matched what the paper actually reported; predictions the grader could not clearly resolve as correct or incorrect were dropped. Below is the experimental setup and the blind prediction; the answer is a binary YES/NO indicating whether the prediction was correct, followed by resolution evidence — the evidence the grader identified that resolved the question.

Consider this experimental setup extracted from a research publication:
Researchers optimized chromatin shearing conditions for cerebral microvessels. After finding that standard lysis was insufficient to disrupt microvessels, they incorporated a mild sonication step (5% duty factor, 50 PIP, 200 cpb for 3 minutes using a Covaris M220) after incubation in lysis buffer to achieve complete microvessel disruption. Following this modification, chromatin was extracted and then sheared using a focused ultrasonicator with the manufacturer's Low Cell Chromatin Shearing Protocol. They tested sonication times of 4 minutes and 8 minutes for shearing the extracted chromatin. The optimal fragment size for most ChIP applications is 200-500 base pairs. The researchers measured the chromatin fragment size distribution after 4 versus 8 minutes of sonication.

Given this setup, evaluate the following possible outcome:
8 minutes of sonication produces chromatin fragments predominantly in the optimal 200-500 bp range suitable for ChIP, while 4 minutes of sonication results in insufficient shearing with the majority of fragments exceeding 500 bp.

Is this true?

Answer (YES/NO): NO